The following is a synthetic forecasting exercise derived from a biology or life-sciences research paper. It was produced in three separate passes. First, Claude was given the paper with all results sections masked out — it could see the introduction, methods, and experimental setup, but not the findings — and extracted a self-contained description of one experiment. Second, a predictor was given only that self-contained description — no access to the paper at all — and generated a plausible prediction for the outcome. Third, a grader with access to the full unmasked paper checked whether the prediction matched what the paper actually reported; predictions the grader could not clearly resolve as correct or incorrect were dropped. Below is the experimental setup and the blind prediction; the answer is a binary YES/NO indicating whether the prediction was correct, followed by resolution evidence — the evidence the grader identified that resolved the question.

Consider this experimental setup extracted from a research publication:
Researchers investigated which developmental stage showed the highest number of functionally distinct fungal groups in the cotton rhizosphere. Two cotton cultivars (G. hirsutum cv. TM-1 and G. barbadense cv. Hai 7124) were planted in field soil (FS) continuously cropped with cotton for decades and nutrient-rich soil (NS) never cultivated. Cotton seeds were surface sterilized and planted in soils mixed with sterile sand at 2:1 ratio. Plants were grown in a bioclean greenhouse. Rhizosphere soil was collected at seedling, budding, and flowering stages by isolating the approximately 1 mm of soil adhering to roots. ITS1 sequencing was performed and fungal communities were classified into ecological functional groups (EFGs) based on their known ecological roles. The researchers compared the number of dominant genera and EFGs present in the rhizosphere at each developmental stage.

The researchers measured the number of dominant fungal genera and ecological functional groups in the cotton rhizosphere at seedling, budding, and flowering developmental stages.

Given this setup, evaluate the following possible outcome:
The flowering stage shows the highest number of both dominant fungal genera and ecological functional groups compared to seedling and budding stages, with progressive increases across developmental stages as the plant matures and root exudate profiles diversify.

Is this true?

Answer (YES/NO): NO